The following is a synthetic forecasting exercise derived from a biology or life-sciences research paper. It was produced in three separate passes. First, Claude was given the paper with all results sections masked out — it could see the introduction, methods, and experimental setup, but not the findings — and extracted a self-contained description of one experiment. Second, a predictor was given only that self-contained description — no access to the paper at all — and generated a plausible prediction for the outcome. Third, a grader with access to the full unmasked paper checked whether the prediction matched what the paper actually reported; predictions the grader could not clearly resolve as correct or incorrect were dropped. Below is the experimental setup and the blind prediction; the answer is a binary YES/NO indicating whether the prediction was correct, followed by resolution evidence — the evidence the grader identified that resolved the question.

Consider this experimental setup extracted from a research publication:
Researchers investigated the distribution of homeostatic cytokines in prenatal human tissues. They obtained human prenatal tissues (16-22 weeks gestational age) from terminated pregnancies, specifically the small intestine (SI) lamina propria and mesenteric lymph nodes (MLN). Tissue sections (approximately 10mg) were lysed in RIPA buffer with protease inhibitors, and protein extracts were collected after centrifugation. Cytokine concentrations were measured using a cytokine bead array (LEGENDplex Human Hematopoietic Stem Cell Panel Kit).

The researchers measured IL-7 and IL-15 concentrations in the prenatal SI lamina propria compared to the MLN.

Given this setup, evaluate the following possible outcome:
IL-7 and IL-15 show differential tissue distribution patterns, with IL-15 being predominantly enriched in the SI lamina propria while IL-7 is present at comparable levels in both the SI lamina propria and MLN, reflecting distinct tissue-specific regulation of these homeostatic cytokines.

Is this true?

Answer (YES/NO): NO